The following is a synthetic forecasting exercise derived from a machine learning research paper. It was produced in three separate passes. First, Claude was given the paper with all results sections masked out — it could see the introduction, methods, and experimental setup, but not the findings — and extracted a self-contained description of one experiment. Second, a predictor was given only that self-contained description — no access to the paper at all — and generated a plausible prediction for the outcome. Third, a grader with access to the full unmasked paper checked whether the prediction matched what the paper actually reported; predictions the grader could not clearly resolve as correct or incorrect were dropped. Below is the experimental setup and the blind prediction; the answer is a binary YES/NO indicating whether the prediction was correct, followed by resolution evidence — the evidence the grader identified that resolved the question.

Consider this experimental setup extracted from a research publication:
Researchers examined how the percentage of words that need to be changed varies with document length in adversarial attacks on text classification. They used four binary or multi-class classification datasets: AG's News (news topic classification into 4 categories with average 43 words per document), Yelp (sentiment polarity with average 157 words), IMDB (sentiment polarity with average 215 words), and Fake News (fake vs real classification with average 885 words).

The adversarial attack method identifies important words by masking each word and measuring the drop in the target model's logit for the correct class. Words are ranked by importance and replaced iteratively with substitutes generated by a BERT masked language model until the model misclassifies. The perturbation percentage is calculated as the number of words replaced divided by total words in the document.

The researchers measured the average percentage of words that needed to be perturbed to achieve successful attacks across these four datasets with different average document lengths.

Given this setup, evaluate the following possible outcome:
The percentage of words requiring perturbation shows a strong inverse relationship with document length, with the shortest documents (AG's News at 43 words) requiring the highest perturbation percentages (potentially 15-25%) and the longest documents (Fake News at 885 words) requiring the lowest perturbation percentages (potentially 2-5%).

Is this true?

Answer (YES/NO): NO